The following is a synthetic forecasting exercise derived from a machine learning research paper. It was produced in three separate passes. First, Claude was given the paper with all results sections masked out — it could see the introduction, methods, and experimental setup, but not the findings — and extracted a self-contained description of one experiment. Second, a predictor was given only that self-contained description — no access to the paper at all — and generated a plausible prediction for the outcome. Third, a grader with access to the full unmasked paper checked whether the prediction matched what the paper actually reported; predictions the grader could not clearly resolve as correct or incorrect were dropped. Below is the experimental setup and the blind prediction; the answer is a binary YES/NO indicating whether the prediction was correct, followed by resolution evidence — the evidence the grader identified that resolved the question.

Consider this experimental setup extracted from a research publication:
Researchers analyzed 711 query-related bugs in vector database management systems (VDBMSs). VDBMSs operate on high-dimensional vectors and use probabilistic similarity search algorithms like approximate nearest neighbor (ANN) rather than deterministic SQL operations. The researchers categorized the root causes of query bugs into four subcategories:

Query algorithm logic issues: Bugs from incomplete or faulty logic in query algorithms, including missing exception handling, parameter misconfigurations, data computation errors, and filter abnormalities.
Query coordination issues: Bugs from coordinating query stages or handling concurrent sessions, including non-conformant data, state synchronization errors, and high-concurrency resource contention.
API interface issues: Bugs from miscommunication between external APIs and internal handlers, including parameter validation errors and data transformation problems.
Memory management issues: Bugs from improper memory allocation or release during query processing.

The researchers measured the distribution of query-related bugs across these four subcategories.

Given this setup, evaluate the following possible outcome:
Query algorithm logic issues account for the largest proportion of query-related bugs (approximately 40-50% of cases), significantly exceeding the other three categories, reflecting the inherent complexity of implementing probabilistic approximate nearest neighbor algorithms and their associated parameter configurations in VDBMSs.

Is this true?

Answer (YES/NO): YES